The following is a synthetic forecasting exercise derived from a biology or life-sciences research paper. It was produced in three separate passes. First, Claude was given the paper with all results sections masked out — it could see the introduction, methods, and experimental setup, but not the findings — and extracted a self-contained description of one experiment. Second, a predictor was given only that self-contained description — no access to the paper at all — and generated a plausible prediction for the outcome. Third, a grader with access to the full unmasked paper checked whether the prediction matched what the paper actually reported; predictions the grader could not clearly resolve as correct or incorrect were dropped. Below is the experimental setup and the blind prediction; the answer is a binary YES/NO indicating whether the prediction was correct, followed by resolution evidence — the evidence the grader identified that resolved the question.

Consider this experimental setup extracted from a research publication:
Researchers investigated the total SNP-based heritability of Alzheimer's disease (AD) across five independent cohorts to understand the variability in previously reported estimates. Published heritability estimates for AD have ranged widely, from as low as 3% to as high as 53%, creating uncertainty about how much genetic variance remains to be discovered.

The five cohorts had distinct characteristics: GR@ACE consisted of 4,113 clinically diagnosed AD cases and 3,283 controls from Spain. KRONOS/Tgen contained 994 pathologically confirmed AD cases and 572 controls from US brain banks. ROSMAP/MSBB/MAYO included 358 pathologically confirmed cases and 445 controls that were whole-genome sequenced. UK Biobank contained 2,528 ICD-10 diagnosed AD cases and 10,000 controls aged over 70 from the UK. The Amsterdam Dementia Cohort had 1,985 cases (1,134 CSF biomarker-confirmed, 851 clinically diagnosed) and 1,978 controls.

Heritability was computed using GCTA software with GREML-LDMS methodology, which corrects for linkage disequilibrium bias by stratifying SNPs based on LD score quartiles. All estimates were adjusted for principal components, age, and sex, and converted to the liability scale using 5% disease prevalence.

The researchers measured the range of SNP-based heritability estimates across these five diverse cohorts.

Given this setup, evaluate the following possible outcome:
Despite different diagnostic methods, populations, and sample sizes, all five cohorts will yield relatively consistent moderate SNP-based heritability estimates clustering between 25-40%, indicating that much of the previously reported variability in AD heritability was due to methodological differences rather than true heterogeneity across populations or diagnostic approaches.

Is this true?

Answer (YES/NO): NO